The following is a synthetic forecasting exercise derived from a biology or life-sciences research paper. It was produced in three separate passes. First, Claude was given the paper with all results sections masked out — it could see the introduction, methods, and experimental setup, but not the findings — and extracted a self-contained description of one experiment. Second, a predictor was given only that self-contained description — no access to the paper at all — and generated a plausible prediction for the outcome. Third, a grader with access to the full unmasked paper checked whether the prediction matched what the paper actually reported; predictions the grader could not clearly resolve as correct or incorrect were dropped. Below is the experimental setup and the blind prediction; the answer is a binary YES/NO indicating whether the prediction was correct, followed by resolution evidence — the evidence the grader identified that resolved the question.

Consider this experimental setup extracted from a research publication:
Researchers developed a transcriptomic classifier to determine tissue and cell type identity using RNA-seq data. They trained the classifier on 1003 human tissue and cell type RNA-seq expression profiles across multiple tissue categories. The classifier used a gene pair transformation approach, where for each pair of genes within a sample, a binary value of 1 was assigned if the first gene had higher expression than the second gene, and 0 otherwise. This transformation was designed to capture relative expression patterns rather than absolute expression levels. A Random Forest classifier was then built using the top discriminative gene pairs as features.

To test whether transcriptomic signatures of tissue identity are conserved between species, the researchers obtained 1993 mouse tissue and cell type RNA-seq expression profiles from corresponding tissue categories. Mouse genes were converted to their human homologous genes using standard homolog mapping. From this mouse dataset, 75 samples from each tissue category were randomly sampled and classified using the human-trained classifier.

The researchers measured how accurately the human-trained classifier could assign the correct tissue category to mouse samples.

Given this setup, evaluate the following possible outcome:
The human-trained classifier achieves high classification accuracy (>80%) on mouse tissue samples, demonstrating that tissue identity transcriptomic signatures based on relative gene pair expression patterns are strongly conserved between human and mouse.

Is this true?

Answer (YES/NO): YES